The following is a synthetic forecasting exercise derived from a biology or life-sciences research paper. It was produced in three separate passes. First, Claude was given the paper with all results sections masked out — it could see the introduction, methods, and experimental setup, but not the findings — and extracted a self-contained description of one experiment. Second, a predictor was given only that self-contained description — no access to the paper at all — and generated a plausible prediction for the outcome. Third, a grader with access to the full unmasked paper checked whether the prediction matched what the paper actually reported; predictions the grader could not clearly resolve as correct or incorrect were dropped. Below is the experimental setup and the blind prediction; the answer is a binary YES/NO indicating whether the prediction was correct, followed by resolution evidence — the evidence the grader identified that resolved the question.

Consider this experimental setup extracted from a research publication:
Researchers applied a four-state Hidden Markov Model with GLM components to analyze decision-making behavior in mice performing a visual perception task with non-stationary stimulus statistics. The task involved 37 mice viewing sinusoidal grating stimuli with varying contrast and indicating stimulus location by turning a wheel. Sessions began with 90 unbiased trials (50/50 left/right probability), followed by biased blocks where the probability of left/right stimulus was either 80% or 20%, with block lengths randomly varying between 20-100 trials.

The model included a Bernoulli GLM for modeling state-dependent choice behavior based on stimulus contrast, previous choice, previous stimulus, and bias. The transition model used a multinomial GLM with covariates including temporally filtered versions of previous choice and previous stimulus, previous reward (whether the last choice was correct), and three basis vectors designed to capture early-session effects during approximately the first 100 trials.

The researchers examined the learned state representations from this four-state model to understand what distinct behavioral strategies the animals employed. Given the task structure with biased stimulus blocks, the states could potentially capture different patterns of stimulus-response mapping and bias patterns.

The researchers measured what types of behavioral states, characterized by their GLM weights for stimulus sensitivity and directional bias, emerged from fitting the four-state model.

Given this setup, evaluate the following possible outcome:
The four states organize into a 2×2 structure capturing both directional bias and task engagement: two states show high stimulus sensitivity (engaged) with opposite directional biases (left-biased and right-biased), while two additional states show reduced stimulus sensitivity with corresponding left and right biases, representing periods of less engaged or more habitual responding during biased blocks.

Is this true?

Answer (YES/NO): YES